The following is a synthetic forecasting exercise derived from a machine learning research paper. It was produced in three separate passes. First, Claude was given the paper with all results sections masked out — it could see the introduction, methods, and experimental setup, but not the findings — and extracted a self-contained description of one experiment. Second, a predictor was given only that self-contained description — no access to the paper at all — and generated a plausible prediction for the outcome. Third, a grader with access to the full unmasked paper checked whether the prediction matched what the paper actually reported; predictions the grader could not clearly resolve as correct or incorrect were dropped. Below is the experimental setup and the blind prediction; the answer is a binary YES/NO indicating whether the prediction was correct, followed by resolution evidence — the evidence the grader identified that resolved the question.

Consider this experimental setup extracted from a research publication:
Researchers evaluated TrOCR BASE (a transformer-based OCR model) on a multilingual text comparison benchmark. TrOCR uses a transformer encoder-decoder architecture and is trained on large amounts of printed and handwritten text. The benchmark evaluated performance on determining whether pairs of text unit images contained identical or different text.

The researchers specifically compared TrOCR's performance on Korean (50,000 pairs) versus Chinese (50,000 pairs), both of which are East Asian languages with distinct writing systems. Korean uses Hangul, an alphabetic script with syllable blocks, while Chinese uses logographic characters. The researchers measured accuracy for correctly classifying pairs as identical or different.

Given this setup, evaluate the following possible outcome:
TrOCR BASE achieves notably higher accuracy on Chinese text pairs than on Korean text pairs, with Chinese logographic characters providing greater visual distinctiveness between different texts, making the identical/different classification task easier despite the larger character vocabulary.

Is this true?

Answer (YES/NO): NO